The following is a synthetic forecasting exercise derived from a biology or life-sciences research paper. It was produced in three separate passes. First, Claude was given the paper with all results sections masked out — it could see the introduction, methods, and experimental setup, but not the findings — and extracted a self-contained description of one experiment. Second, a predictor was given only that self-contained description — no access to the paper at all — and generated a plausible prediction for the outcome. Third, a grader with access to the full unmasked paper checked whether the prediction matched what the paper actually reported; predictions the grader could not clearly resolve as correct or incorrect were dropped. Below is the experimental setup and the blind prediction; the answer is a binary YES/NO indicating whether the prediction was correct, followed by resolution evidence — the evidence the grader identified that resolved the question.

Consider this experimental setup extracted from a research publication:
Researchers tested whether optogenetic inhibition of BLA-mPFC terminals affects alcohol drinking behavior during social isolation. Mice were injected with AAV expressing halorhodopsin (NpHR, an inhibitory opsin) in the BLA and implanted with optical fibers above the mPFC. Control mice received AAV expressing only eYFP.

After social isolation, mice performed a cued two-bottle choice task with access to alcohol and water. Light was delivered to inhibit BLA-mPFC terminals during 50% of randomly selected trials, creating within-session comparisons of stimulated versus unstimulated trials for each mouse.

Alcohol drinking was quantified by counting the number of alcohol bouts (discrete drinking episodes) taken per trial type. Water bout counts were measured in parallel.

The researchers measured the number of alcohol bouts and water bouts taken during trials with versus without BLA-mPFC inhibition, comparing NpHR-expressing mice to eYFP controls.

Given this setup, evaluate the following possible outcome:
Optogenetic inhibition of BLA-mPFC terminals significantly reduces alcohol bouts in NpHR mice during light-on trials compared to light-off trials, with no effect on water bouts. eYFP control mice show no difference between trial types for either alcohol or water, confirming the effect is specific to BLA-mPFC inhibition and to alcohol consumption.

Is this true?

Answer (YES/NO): YES